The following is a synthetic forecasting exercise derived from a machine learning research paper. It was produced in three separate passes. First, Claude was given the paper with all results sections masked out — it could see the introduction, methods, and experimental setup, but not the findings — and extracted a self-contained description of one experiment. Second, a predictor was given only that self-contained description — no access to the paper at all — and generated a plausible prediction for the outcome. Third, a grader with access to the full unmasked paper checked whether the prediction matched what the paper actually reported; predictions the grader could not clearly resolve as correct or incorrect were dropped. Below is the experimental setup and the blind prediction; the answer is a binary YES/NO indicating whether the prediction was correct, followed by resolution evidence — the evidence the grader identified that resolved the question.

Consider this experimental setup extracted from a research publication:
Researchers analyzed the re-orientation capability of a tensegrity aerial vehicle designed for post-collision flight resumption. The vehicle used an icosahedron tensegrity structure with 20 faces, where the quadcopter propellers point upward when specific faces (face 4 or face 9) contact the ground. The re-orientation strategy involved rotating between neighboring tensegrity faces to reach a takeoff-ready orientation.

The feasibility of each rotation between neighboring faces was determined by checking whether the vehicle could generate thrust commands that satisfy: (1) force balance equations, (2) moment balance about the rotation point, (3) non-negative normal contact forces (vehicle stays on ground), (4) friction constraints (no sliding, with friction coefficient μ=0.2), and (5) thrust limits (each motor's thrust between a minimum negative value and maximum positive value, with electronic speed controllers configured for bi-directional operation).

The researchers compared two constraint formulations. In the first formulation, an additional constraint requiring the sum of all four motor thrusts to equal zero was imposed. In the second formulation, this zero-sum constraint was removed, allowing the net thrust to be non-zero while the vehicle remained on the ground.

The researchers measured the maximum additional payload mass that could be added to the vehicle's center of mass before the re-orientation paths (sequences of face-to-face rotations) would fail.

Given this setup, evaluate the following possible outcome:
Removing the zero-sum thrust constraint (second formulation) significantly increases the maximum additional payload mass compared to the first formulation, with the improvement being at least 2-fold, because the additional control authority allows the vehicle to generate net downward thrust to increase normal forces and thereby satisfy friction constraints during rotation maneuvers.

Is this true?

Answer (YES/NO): YES